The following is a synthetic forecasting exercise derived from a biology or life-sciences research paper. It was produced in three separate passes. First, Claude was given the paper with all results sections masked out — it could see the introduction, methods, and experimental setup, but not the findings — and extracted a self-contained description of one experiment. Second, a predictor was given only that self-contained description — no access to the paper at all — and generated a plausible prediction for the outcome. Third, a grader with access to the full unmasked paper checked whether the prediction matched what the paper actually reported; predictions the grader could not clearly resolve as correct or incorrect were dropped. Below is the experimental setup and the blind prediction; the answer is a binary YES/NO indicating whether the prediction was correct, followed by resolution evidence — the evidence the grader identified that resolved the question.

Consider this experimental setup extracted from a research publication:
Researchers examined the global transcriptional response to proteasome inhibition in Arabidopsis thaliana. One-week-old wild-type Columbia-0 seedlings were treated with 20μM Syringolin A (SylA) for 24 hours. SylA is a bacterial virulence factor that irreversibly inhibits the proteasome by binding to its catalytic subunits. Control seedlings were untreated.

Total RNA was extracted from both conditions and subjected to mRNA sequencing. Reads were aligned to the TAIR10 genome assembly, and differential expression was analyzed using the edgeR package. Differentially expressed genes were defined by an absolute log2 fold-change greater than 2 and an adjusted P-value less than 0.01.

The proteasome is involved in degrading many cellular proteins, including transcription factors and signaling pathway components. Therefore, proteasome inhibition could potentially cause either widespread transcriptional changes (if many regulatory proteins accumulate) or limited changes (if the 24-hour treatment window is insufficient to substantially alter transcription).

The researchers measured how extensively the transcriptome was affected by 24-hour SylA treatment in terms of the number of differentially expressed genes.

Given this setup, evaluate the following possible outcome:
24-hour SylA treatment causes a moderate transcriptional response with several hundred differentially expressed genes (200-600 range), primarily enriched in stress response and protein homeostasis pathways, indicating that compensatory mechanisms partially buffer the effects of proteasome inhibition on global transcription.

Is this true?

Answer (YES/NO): NO